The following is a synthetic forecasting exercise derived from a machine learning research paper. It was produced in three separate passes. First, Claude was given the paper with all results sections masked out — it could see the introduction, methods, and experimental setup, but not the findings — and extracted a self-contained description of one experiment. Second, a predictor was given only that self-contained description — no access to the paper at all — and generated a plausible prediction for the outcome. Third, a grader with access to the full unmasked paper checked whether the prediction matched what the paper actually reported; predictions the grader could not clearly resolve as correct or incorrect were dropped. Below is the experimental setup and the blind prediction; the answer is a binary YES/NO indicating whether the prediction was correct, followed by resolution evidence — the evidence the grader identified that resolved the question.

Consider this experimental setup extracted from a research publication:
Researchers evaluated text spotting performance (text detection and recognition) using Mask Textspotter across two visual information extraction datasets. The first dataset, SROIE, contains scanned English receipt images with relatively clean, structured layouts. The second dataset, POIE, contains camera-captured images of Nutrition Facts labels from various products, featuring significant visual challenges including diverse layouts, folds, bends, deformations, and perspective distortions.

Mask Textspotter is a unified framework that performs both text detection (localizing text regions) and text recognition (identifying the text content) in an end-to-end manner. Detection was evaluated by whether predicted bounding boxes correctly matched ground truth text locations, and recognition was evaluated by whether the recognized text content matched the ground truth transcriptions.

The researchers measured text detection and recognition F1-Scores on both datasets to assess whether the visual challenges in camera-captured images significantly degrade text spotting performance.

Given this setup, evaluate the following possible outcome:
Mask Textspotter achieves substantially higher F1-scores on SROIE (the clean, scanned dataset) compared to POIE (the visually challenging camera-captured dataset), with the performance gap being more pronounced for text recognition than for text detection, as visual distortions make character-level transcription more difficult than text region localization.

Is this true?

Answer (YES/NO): NO